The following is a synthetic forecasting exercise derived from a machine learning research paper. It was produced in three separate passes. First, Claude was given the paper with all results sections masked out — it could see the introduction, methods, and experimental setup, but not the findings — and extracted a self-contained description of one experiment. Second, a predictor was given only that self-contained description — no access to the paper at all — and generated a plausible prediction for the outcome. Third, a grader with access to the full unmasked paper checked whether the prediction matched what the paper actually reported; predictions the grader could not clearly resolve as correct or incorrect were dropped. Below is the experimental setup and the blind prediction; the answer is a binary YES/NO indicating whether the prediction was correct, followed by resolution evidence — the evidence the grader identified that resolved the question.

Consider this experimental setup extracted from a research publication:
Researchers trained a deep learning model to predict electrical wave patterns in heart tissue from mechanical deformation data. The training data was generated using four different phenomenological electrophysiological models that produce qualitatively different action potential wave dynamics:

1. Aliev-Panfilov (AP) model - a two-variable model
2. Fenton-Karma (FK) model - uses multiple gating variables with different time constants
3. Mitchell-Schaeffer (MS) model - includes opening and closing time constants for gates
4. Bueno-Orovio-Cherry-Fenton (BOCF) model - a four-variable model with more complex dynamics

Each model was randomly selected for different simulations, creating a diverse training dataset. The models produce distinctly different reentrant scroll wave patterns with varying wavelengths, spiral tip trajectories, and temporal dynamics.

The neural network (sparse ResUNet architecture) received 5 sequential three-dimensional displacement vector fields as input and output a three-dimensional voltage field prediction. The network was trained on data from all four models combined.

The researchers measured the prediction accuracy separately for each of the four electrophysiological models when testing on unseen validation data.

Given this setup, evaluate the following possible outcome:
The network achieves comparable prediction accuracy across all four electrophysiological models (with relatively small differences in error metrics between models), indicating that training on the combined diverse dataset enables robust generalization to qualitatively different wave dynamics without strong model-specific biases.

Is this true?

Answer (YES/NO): NO